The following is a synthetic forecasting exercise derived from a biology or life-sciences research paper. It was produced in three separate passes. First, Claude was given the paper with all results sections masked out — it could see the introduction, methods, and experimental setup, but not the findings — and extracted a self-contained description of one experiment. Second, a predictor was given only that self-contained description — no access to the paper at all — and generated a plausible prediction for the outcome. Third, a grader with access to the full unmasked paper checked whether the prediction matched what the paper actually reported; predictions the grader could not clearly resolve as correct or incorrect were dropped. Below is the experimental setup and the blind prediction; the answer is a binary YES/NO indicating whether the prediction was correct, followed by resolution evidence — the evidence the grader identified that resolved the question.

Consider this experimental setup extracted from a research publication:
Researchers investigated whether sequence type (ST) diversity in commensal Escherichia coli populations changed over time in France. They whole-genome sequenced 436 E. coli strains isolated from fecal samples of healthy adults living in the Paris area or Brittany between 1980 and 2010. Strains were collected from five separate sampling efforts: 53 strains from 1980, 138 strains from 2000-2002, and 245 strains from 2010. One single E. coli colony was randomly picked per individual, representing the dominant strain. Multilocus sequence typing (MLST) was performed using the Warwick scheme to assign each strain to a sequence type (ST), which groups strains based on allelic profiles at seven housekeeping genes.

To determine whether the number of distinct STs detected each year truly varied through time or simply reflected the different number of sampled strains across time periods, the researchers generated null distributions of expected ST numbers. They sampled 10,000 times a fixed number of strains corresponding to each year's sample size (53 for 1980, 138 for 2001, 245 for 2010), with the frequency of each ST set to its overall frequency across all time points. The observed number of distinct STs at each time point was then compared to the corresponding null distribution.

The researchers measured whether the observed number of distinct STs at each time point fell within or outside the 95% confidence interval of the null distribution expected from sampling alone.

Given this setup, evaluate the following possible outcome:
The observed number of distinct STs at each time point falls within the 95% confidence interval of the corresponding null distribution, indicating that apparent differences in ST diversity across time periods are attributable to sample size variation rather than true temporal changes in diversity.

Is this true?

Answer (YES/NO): NO